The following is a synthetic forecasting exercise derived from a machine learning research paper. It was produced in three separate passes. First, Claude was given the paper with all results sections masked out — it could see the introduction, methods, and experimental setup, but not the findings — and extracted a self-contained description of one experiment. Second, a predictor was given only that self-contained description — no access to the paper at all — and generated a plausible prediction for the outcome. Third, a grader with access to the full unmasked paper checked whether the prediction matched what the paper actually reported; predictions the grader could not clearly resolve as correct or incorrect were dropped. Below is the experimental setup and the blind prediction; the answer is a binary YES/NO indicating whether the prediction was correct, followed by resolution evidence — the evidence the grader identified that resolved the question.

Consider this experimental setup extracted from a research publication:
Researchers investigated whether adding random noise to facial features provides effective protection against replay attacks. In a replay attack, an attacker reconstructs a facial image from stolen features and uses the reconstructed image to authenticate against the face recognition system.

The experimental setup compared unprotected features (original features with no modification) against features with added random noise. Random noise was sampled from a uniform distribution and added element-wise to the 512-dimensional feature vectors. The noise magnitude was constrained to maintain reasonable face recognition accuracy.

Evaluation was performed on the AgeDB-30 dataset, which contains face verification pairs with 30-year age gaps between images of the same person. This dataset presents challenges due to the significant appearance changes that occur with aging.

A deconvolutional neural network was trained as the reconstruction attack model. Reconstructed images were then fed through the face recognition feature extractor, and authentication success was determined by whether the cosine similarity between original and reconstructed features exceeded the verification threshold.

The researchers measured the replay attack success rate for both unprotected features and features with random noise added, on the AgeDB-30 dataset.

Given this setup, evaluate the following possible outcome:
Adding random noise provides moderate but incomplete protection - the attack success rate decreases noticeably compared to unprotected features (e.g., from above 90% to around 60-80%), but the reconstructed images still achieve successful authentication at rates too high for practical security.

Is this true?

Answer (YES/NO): NO